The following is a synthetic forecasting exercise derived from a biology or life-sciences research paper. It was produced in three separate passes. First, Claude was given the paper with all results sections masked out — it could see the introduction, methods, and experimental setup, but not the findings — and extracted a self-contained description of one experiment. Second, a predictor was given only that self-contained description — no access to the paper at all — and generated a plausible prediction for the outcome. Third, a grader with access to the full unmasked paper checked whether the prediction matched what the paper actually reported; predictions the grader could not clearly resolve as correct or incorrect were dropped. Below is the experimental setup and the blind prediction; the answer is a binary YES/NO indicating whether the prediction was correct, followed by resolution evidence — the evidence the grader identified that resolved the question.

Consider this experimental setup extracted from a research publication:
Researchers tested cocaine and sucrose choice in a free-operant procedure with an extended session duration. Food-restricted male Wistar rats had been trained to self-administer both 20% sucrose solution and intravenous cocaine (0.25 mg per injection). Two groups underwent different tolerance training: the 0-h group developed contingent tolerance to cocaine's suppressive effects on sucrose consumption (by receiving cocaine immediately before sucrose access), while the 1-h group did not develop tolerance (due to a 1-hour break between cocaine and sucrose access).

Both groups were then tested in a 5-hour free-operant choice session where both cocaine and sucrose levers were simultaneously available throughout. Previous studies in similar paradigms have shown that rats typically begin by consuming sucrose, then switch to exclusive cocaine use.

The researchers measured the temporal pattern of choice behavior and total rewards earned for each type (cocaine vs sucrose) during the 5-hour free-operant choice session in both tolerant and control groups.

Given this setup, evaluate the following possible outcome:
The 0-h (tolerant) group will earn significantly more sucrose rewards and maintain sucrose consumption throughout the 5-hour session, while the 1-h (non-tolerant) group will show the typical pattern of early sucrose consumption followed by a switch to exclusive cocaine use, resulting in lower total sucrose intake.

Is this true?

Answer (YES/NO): NO